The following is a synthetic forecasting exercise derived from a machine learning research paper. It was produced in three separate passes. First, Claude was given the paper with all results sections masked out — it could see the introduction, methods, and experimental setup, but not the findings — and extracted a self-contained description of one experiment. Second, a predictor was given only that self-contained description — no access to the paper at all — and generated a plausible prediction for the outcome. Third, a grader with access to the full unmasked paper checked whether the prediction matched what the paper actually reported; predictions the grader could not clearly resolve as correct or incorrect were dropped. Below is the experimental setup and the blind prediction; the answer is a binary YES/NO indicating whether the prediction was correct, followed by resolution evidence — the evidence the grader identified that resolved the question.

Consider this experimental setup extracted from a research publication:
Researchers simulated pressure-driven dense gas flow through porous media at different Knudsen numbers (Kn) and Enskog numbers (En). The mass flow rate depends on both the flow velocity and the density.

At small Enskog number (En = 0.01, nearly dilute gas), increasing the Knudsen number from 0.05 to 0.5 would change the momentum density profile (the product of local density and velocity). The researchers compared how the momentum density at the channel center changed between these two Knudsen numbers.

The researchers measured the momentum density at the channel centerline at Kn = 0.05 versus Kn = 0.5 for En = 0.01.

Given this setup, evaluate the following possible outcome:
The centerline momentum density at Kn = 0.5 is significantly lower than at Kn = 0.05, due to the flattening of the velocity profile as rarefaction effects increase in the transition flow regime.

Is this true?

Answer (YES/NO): YES